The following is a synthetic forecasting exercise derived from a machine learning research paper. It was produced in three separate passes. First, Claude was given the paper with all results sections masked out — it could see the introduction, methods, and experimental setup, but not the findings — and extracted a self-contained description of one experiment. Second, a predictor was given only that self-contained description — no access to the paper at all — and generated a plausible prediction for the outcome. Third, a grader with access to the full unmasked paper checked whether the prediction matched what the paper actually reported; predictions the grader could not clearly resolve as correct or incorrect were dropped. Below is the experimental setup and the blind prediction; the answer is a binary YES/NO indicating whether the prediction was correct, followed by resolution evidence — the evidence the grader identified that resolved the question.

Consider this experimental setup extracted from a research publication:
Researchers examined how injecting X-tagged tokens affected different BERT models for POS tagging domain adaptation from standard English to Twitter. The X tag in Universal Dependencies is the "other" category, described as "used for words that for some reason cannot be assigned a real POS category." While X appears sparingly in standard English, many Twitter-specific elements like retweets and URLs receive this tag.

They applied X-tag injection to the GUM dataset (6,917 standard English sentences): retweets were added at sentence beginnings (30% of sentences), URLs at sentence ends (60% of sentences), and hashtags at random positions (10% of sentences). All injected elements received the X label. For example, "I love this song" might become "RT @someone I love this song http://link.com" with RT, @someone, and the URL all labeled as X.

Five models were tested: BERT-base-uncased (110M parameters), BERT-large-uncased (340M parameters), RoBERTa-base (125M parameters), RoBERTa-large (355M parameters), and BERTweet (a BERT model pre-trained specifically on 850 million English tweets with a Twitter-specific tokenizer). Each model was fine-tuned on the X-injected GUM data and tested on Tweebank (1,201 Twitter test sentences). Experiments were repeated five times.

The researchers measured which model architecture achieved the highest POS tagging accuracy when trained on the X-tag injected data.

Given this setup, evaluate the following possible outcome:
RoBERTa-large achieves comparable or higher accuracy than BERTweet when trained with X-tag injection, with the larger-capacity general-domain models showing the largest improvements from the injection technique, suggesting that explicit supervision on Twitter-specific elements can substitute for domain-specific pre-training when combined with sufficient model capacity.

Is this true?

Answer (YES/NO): NO